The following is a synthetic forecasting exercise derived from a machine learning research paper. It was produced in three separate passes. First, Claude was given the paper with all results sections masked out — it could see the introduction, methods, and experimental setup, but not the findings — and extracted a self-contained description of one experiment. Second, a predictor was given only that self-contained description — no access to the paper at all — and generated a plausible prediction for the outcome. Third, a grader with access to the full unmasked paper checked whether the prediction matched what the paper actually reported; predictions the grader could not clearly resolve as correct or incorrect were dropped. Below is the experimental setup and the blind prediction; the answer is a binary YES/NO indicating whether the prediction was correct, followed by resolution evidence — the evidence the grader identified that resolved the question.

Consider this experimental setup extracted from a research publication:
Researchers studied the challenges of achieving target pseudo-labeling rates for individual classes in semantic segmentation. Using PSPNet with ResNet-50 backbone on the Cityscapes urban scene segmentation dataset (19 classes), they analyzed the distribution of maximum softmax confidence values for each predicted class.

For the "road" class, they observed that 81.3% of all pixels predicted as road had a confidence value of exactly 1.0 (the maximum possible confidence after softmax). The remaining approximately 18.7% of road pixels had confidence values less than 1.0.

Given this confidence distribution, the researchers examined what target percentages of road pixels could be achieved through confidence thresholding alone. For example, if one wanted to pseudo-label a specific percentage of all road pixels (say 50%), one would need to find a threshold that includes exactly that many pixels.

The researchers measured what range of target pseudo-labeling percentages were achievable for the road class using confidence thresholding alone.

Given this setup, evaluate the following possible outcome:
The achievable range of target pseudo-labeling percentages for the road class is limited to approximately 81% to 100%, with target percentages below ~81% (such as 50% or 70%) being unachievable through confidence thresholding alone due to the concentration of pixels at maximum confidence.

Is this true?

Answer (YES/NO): YES